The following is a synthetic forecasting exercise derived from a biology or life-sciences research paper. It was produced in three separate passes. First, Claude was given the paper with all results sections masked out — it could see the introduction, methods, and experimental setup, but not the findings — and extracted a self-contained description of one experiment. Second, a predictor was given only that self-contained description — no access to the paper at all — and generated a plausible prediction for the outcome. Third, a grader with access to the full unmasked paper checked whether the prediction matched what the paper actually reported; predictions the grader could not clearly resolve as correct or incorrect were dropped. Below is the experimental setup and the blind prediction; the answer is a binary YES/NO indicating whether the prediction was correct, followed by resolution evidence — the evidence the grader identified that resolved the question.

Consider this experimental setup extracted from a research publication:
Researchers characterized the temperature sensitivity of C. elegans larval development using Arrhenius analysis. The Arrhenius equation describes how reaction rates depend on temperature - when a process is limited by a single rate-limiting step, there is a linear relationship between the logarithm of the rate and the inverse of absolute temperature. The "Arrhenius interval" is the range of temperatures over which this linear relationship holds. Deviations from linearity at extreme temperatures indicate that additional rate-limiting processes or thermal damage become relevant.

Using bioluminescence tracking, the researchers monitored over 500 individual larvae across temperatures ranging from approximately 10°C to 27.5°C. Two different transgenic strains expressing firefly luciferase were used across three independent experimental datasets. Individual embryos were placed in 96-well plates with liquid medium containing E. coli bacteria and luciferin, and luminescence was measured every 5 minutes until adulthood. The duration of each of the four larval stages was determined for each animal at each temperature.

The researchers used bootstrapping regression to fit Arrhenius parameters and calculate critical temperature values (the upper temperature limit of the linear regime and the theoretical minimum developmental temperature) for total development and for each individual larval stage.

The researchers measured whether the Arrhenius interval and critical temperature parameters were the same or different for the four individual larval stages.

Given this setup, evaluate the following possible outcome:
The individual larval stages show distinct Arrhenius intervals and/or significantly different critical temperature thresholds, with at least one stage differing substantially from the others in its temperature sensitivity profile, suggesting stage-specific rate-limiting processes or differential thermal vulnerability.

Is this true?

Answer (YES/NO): YES